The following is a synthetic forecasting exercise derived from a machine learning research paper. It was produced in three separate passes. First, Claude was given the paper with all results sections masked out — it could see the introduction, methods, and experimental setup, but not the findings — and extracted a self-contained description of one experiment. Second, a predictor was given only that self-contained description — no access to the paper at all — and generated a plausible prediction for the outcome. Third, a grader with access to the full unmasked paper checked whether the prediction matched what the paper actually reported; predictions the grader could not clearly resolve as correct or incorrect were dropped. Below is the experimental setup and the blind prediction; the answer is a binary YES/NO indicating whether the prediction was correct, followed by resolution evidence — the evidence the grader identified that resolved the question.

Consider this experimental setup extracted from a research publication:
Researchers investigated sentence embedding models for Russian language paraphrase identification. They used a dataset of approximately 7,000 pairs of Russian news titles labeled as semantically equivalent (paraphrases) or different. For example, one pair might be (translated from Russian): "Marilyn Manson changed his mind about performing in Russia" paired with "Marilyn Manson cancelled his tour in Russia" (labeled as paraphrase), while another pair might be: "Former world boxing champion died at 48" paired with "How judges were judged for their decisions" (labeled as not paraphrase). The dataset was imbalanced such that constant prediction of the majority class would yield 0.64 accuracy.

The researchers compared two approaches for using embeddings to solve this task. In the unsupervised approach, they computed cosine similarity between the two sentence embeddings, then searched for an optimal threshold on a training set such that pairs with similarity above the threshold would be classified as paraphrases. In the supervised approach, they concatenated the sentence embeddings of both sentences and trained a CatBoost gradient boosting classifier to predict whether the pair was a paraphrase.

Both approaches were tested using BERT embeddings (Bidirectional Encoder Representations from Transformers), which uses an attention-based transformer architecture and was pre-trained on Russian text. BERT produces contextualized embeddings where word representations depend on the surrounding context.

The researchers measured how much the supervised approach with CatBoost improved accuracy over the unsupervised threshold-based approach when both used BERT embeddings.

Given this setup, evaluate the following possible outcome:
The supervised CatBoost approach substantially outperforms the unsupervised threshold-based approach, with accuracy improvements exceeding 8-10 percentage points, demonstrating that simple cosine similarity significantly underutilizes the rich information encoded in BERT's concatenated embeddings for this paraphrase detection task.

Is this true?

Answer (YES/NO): NO